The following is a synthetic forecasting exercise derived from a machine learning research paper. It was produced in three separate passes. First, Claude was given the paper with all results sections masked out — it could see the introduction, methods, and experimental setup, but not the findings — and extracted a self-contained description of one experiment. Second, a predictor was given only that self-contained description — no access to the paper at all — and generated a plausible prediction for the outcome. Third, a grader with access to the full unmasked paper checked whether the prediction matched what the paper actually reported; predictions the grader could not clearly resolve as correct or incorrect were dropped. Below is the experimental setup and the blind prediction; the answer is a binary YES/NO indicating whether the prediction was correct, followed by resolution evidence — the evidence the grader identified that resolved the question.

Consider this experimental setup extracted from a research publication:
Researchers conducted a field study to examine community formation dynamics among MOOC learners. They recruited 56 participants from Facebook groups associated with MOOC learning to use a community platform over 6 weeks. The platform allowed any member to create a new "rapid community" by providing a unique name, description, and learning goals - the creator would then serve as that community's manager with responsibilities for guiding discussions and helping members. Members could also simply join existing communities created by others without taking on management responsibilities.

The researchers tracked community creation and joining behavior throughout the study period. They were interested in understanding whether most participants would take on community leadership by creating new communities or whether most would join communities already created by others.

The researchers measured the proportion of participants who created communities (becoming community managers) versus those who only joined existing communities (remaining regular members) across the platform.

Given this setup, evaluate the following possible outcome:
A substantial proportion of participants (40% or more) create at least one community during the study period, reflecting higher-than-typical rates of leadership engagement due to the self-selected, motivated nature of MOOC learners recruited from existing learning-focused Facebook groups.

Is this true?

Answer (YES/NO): NO